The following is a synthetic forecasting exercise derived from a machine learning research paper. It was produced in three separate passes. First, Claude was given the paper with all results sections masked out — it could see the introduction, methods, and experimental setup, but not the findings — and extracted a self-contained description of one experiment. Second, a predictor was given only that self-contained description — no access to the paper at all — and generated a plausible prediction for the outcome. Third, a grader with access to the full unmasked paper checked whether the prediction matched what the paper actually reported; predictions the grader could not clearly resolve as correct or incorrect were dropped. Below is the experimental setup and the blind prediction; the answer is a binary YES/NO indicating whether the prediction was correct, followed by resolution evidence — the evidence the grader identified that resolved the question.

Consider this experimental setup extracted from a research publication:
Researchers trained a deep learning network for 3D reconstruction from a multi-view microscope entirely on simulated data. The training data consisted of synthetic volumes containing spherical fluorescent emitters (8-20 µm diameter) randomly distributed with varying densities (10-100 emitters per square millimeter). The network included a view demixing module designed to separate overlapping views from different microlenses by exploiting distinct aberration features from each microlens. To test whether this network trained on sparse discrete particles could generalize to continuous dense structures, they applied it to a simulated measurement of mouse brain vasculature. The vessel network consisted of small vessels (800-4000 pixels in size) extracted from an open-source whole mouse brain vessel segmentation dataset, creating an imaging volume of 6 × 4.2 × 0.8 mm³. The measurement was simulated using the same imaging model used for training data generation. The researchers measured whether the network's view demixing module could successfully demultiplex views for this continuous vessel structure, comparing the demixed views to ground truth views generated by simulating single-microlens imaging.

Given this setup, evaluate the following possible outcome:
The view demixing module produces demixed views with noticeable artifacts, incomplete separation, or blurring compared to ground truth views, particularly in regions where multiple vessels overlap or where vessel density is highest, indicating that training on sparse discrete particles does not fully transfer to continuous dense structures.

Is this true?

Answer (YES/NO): NO